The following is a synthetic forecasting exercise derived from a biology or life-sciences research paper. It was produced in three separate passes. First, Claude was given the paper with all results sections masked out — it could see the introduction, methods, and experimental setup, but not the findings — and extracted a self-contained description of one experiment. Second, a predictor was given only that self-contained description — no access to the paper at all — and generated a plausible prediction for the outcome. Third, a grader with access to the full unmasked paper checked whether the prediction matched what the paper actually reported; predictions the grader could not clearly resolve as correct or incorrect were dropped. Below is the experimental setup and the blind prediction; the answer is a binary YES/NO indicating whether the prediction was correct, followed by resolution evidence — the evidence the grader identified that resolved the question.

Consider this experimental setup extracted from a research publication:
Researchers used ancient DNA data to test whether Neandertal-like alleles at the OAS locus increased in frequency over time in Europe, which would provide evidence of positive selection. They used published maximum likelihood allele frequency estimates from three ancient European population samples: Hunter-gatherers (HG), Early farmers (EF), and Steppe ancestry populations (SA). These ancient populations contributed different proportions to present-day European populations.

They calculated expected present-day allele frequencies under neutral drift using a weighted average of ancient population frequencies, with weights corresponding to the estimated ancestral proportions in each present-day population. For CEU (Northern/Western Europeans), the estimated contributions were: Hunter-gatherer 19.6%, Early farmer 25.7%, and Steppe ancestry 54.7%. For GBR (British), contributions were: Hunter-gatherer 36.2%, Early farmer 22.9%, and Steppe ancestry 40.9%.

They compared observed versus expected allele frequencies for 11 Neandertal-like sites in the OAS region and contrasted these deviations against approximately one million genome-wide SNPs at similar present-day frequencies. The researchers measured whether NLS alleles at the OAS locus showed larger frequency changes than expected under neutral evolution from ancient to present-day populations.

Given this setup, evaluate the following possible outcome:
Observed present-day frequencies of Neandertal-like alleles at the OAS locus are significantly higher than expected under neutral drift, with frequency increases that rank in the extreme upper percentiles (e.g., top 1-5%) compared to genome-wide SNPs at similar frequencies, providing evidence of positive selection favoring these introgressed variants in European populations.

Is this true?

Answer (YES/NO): YES